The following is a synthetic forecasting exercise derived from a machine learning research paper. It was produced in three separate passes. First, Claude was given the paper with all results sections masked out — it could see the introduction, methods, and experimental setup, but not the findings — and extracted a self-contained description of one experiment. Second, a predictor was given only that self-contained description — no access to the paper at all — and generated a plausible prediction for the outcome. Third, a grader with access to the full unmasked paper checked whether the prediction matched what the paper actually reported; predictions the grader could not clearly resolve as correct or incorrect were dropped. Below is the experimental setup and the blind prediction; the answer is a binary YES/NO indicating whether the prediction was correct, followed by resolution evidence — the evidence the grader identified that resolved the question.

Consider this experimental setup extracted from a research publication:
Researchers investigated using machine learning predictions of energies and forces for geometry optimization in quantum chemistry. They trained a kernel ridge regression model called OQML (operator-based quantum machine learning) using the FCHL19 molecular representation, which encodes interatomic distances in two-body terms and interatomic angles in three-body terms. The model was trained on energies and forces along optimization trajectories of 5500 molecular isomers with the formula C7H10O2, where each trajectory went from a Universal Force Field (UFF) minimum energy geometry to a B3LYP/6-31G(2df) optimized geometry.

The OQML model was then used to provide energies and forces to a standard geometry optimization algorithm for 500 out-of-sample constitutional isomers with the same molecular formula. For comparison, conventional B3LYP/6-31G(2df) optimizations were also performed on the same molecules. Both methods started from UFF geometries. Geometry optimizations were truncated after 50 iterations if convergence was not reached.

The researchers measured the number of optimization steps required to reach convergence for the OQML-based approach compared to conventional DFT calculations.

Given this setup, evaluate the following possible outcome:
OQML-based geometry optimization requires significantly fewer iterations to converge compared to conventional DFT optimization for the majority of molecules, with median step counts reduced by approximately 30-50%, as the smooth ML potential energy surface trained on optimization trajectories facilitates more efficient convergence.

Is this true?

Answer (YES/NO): NO